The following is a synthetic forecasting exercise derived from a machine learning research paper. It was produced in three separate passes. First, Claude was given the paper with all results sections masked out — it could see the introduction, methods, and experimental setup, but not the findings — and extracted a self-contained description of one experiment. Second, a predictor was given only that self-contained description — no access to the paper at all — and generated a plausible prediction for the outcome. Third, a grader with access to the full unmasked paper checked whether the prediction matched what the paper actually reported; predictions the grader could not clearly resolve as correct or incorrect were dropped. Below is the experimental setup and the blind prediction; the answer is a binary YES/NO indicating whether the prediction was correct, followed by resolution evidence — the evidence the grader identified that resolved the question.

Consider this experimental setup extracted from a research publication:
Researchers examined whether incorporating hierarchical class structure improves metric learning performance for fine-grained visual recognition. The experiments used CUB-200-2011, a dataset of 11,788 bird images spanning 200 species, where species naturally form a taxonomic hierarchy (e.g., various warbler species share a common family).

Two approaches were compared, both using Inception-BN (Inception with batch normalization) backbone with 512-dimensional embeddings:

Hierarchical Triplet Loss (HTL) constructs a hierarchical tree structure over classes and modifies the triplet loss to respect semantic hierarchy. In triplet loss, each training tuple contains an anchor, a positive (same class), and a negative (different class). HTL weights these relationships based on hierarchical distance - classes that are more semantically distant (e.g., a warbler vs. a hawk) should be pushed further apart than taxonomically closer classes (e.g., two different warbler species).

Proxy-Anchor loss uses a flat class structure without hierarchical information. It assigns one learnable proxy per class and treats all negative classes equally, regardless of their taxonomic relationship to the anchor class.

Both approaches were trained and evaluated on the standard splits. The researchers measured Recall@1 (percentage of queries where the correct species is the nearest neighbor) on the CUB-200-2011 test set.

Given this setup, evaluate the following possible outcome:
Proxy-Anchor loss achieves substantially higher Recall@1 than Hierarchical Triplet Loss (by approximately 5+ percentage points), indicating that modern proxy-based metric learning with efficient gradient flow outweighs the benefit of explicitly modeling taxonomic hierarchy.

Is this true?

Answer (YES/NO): YES